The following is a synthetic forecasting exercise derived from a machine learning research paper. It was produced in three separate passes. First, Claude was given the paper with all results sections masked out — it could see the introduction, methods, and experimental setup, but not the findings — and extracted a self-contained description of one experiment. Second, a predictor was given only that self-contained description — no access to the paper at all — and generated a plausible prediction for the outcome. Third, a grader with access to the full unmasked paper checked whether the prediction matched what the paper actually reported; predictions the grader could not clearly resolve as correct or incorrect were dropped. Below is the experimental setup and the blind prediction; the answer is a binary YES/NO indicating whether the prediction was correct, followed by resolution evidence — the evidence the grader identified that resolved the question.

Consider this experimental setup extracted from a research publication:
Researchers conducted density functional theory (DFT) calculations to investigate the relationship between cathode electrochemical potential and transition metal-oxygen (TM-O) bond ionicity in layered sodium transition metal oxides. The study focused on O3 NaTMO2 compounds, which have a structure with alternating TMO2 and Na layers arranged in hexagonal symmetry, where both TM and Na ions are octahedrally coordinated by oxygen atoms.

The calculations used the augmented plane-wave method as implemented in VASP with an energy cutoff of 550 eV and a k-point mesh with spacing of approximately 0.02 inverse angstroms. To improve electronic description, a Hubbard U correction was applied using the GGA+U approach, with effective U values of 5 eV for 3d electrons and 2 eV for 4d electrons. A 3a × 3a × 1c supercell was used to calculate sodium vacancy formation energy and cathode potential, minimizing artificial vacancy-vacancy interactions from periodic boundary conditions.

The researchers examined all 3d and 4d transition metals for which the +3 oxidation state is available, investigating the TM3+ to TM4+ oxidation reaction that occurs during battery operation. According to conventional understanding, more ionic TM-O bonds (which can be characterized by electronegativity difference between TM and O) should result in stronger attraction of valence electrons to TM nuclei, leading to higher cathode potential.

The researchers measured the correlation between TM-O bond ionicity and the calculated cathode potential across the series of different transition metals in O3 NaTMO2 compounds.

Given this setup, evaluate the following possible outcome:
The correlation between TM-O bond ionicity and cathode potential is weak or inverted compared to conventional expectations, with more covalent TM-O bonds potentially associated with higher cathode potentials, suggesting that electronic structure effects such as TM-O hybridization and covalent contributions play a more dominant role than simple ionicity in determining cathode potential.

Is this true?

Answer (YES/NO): YES